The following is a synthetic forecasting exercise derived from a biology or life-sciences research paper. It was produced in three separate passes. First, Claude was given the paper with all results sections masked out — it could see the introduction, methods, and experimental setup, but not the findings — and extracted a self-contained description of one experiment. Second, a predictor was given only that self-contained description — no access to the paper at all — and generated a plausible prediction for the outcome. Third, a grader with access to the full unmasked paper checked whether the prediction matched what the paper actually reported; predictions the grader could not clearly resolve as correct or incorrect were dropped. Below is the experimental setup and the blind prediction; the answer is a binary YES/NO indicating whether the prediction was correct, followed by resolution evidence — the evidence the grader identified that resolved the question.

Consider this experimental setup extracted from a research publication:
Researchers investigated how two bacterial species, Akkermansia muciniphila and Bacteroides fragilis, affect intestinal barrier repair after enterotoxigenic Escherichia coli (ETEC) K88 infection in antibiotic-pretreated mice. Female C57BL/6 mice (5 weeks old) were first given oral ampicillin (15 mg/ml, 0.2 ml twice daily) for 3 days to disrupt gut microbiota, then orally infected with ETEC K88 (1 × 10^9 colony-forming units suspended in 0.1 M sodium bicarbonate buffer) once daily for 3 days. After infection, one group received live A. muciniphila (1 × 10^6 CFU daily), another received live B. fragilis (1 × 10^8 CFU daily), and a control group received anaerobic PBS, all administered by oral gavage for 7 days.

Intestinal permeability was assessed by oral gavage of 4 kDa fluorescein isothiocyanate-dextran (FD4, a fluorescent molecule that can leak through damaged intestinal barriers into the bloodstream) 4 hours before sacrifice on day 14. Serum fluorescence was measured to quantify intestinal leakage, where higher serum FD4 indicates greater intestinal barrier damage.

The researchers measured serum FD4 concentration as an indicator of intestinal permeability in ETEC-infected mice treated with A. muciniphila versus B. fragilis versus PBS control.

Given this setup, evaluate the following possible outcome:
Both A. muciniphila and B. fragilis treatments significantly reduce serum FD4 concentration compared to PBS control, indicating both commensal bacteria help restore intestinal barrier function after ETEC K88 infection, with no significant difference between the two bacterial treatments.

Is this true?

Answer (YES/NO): YES